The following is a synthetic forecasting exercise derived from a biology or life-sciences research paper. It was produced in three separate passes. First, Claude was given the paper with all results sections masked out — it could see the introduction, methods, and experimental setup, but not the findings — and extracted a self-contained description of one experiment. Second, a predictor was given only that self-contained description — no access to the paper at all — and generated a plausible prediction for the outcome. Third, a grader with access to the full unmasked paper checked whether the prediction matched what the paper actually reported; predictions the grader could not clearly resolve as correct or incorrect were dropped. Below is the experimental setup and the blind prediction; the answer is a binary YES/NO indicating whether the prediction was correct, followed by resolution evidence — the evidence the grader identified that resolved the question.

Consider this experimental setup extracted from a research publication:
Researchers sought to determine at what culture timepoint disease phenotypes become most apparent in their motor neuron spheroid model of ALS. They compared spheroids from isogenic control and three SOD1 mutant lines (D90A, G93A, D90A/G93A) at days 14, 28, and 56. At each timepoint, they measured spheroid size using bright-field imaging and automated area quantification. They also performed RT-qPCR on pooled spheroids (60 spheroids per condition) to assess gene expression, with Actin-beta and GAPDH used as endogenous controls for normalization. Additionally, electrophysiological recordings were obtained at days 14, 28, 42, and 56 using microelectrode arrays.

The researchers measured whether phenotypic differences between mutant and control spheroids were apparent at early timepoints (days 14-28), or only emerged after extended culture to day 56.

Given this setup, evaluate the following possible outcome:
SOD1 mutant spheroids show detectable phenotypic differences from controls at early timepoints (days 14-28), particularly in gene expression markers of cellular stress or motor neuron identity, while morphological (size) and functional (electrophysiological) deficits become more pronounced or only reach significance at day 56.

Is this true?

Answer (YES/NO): NO